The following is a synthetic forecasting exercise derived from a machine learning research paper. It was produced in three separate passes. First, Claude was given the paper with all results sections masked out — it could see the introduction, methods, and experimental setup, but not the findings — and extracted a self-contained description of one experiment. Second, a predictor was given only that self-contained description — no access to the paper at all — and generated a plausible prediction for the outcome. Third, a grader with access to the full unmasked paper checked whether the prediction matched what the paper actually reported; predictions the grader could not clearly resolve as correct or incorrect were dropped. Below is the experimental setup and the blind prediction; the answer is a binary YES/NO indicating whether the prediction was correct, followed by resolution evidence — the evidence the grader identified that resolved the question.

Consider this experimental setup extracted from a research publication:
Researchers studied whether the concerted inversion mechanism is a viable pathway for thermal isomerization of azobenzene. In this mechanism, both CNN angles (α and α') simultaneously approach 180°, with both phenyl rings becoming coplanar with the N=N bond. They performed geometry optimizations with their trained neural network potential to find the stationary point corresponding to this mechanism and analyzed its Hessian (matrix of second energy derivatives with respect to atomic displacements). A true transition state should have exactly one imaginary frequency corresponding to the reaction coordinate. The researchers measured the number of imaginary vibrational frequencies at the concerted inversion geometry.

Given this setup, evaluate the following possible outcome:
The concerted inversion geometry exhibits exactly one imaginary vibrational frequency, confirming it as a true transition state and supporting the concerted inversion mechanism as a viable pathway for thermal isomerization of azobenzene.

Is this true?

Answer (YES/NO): NO